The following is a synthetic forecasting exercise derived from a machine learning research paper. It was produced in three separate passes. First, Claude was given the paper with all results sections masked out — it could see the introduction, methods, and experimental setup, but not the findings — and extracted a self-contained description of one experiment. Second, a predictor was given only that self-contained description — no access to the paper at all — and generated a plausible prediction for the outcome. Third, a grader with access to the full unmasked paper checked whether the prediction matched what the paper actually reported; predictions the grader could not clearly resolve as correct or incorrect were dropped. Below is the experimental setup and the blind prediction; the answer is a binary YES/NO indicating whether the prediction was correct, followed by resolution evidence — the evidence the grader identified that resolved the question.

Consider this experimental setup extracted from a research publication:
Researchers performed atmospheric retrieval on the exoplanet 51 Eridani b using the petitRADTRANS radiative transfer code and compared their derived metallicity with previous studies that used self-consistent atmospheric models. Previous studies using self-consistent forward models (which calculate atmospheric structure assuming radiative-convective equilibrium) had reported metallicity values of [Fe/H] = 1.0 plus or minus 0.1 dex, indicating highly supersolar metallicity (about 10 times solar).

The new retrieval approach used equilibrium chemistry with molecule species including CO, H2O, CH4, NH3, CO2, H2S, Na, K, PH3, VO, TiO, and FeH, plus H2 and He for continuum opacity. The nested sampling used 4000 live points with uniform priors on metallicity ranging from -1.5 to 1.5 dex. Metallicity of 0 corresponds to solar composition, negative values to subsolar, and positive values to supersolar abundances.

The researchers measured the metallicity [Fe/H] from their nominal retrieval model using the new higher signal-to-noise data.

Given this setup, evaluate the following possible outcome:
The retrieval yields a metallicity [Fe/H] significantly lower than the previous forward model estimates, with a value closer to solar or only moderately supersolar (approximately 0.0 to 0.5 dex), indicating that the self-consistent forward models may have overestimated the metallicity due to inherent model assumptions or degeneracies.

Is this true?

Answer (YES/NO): YES